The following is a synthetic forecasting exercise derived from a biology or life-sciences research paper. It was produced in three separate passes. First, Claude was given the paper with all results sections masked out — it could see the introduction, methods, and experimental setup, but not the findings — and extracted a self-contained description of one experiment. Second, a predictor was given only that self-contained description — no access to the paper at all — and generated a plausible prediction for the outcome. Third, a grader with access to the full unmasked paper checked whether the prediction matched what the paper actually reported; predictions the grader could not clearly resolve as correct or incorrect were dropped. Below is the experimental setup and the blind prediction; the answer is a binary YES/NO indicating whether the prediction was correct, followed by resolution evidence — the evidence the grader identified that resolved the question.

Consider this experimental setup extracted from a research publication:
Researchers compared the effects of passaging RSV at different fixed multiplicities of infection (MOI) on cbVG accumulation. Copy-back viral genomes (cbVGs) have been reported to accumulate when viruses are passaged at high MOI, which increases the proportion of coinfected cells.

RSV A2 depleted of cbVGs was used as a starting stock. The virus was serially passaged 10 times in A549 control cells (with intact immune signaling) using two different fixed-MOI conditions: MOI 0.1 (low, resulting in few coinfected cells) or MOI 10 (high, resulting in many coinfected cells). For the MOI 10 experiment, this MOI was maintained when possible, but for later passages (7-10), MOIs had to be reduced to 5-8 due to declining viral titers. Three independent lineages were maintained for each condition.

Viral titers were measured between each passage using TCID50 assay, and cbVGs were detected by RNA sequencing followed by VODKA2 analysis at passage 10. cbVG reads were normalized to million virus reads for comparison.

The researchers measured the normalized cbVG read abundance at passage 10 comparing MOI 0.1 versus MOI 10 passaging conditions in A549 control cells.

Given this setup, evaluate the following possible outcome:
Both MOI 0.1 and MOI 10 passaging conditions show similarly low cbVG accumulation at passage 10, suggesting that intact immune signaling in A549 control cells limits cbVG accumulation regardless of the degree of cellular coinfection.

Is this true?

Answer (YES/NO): NO